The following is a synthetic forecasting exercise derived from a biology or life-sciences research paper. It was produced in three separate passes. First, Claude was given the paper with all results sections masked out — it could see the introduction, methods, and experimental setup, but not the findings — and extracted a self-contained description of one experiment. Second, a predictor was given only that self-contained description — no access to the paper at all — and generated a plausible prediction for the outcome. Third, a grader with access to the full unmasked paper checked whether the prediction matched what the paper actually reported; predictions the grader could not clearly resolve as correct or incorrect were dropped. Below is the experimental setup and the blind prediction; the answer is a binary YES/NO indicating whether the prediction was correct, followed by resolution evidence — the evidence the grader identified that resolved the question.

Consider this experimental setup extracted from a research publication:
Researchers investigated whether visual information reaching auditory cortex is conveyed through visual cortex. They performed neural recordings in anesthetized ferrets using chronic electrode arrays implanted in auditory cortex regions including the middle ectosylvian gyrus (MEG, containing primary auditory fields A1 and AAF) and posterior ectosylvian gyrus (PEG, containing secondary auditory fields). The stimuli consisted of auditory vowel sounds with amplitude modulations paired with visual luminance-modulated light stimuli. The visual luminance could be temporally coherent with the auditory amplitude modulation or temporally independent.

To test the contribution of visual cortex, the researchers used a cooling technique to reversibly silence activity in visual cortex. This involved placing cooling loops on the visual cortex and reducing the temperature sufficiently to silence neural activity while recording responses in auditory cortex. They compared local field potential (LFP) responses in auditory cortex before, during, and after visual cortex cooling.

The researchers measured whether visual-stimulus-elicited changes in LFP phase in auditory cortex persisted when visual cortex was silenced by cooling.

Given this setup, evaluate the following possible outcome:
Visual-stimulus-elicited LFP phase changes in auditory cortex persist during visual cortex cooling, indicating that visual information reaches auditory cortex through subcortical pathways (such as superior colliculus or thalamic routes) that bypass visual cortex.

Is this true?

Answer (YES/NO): NO